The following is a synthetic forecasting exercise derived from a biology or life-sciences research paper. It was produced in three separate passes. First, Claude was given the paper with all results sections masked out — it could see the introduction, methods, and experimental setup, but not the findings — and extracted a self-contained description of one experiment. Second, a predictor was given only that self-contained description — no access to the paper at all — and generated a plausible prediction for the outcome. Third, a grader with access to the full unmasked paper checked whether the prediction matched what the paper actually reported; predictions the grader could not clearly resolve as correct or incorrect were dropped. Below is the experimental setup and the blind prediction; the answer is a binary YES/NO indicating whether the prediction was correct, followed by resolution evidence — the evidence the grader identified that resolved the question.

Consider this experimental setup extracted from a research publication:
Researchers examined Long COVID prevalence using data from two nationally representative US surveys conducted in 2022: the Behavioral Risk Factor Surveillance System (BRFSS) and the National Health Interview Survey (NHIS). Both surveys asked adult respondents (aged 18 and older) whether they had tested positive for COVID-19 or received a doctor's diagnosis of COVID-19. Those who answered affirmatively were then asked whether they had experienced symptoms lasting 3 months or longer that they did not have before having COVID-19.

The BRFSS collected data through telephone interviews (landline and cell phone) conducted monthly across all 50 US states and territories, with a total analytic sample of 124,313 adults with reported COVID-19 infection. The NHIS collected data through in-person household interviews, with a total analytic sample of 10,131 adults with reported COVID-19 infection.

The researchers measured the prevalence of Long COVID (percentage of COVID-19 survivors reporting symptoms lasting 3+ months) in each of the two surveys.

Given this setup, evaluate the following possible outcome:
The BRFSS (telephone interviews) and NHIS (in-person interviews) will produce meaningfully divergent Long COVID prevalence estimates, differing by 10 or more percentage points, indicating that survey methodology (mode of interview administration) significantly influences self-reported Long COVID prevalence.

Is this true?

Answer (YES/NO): NO